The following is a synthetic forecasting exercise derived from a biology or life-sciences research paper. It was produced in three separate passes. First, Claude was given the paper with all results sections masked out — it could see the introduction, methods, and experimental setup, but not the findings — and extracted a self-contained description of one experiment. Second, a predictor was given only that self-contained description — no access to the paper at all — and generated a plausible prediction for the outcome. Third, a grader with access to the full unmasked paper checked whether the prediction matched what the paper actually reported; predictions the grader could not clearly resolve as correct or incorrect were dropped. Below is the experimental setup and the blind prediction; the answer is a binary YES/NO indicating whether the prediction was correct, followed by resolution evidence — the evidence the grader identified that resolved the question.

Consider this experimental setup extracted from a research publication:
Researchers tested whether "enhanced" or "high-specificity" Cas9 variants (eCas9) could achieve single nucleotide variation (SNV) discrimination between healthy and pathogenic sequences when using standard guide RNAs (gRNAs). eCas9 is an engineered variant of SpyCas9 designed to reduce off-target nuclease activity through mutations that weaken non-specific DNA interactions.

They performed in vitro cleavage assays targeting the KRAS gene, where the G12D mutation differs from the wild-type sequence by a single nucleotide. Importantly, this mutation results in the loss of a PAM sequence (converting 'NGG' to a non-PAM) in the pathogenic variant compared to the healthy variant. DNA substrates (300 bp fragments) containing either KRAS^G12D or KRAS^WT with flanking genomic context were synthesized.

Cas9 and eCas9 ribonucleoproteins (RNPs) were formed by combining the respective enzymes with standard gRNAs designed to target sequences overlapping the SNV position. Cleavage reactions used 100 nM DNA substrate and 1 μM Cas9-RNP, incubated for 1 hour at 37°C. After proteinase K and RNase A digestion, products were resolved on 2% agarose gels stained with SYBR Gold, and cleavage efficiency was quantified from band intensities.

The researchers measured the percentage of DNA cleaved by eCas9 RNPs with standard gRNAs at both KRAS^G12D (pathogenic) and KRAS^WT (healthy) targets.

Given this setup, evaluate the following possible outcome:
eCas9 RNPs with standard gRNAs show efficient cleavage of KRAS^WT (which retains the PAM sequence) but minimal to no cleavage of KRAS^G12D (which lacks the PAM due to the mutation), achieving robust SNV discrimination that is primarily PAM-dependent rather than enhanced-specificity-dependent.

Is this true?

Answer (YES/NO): NO